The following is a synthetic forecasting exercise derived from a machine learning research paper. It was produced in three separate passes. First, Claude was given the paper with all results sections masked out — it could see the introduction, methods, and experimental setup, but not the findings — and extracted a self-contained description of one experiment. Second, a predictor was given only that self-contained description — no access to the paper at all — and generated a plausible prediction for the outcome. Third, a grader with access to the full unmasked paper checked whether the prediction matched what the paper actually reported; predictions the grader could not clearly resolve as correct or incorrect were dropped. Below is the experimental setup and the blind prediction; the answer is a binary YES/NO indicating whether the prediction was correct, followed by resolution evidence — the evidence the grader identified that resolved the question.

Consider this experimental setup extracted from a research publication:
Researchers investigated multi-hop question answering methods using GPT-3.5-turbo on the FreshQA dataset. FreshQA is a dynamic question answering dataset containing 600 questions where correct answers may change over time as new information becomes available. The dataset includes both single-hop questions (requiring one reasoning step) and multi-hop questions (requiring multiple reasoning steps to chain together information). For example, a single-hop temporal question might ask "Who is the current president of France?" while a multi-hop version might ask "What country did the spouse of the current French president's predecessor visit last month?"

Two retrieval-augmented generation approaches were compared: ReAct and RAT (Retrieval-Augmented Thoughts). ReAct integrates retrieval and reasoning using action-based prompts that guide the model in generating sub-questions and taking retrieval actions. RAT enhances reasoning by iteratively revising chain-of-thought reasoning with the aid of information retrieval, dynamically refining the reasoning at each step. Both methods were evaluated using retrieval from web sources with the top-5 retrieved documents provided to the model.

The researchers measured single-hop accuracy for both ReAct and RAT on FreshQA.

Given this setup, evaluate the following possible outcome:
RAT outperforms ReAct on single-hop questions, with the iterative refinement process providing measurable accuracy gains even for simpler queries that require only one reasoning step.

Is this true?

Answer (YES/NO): YES